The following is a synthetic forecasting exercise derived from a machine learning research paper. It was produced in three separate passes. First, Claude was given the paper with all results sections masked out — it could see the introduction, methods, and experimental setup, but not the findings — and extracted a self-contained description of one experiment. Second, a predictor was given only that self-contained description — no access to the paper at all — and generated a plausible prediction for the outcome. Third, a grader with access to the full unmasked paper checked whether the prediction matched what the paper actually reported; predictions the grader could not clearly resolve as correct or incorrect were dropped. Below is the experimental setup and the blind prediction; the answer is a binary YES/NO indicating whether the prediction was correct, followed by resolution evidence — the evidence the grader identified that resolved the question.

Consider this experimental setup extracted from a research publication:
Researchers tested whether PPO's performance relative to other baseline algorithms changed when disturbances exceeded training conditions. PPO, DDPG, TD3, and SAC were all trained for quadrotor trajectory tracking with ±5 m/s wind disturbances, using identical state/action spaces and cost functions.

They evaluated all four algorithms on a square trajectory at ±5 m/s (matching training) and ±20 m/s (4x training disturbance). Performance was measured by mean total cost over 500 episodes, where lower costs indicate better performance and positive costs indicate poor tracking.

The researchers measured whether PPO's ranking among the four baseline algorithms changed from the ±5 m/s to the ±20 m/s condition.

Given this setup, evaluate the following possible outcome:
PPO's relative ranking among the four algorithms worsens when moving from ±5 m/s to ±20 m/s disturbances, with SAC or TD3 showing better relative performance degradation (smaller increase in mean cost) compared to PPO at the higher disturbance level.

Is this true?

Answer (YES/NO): NO